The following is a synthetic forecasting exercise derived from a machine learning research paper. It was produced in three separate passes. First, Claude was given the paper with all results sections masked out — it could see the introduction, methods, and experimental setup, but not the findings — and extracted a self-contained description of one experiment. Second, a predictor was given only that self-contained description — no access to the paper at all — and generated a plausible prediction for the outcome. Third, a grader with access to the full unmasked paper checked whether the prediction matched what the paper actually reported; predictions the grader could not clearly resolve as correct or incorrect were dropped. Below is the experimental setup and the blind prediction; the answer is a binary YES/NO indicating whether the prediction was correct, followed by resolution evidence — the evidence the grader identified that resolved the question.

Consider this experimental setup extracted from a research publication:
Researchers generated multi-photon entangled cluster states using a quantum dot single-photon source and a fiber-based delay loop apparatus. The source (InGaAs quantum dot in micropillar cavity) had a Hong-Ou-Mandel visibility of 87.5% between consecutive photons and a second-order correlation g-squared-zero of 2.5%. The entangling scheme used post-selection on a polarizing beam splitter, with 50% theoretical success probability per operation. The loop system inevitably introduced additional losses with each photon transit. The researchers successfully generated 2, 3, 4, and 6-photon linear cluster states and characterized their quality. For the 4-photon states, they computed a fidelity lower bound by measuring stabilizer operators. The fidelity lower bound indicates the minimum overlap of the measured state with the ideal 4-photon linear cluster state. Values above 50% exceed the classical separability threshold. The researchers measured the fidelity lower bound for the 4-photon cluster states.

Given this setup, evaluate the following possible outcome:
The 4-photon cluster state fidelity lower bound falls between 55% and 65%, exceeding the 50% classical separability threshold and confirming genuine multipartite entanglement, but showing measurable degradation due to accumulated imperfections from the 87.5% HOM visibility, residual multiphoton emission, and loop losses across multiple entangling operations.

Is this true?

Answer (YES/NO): YES